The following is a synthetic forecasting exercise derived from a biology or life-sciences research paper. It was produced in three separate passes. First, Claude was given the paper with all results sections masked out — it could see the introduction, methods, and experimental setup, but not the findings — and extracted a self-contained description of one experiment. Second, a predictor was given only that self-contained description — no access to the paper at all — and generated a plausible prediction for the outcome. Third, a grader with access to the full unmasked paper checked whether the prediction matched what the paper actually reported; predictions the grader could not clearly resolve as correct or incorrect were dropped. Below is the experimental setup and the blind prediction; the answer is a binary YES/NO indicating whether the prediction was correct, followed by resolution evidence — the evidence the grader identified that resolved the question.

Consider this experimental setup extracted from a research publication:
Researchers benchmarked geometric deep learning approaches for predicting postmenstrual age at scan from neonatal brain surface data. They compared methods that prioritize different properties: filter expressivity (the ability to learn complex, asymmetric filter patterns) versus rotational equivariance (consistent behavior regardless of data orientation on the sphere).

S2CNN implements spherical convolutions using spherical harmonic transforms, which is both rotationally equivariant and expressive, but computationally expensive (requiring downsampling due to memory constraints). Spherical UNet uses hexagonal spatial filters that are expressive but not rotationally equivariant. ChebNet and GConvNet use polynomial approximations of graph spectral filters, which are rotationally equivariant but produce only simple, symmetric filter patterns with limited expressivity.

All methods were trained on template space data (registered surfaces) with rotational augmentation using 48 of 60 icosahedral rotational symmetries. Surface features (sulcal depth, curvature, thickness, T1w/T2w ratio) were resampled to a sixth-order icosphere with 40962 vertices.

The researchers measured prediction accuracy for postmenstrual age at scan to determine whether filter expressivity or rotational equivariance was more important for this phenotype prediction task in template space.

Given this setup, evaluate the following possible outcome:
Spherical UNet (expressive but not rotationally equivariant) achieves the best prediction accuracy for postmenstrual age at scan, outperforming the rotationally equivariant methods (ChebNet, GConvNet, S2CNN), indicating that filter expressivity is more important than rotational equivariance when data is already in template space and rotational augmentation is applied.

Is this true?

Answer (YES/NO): NO